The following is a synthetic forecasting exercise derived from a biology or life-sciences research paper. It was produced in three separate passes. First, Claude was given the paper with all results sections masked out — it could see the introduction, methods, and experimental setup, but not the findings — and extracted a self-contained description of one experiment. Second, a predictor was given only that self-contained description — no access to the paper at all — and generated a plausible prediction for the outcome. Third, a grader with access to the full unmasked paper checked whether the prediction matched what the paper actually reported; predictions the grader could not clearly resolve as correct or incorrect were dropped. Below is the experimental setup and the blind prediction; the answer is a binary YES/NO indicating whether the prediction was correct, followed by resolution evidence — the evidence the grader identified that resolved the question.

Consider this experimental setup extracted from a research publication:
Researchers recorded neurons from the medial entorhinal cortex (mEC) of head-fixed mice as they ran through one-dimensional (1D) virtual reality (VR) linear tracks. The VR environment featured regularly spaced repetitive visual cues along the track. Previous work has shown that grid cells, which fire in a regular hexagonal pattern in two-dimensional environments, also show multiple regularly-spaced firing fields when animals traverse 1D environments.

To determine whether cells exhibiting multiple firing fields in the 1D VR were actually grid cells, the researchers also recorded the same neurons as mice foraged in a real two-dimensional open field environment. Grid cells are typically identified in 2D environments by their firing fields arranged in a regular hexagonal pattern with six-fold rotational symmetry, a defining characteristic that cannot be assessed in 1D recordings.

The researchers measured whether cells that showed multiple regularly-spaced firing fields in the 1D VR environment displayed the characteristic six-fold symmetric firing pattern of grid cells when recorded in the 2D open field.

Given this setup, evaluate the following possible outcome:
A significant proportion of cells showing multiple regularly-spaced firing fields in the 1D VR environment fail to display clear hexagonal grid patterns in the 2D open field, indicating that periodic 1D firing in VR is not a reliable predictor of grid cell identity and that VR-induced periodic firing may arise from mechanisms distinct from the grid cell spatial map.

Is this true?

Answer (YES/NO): YES